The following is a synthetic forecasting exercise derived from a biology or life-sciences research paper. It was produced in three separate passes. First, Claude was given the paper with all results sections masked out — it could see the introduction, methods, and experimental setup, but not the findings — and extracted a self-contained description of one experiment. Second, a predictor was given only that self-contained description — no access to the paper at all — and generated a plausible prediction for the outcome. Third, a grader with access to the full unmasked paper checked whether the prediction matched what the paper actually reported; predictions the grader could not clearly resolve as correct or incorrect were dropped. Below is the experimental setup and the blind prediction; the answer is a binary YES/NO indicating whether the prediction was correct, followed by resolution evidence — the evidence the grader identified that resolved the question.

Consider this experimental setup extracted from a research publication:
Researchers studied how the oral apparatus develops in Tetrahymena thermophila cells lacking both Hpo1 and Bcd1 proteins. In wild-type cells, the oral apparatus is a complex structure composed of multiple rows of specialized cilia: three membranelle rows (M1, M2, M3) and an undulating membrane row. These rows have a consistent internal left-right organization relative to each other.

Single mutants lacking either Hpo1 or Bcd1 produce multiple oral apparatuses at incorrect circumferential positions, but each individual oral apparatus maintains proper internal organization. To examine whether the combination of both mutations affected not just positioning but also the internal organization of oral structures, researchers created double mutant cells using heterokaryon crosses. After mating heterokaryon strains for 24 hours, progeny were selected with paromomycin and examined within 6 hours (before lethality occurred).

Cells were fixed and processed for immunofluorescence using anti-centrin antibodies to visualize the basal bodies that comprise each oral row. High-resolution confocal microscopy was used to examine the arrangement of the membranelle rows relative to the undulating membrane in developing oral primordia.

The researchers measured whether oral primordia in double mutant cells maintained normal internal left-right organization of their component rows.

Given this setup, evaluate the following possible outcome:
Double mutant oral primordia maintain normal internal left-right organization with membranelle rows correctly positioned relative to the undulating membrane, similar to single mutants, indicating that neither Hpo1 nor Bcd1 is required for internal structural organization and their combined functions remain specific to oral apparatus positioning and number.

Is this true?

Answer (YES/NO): NO